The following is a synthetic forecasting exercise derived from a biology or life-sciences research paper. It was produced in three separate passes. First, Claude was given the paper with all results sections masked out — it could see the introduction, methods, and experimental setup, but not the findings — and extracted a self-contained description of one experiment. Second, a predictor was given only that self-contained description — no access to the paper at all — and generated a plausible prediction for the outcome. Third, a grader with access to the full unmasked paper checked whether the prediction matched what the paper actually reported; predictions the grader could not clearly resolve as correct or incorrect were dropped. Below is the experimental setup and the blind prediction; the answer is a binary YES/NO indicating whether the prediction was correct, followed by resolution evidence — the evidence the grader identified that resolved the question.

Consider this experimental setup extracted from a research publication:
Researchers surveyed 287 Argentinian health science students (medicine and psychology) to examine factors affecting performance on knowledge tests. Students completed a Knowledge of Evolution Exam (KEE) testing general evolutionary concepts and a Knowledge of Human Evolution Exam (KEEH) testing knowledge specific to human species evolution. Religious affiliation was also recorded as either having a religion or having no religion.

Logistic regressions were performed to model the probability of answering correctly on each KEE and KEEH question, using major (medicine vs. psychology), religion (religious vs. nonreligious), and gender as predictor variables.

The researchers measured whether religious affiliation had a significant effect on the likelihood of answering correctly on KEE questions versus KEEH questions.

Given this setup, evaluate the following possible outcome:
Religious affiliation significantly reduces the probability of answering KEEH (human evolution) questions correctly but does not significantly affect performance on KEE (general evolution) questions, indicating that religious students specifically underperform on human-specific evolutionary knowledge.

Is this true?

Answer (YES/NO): NO